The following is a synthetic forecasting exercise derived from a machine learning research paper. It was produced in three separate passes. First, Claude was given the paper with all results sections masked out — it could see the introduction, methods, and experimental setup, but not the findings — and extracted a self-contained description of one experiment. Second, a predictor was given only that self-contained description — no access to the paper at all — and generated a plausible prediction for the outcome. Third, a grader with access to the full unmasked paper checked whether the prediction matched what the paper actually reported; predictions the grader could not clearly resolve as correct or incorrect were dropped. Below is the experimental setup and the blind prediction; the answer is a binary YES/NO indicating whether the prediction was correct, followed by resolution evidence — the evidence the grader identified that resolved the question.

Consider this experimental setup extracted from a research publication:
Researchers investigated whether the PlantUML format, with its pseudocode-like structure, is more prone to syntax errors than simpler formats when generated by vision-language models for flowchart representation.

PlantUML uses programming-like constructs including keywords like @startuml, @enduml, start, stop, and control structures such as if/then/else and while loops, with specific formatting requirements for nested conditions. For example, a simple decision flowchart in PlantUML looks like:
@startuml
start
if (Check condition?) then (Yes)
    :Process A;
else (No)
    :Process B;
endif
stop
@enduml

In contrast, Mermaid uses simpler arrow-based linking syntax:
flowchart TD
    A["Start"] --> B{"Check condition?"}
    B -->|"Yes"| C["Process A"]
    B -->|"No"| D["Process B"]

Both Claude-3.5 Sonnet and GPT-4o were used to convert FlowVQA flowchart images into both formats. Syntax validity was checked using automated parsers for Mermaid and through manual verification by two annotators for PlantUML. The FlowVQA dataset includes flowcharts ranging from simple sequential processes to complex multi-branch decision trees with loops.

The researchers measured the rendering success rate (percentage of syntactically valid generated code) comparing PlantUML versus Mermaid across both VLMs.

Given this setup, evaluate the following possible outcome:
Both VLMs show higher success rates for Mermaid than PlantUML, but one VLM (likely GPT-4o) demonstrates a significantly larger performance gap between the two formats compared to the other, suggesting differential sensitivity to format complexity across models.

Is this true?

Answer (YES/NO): NO